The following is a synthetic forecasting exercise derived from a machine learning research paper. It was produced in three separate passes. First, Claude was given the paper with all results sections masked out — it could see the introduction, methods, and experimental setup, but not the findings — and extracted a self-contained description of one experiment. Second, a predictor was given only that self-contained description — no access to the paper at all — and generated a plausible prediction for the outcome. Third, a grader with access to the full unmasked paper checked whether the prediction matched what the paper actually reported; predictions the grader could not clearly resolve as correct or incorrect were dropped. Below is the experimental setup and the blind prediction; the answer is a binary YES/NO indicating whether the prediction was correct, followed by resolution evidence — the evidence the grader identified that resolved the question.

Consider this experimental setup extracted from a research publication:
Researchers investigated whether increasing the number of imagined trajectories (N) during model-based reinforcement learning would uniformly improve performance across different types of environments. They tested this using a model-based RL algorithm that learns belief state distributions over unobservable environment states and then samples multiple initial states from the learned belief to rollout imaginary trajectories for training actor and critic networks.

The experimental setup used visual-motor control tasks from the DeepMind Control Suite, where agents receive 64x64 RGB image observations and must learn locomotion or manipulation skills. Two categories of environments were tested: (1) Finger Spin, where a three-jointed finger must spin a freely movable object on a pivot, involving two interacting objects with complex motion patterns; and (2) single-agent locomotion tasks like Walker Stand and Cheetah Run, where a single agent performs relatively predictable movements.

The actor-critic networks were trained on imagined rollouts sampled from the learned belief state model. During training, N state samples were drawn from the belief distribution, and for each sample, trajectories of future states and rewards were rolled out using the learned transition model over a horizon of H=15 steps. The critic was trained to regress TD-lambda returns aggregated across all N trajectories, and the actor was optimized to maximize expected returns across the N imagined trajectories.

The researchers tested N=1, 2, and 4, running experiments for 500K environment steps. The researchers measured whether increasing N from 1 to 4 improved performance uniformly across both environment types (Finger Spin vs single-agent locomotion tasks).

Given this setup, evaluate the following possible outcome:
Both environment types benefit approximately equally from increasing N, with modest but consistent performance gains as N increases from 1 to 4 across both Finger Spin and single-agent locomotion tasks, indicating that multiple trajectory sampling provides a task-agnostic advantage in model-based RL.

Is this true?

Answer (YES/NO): NO